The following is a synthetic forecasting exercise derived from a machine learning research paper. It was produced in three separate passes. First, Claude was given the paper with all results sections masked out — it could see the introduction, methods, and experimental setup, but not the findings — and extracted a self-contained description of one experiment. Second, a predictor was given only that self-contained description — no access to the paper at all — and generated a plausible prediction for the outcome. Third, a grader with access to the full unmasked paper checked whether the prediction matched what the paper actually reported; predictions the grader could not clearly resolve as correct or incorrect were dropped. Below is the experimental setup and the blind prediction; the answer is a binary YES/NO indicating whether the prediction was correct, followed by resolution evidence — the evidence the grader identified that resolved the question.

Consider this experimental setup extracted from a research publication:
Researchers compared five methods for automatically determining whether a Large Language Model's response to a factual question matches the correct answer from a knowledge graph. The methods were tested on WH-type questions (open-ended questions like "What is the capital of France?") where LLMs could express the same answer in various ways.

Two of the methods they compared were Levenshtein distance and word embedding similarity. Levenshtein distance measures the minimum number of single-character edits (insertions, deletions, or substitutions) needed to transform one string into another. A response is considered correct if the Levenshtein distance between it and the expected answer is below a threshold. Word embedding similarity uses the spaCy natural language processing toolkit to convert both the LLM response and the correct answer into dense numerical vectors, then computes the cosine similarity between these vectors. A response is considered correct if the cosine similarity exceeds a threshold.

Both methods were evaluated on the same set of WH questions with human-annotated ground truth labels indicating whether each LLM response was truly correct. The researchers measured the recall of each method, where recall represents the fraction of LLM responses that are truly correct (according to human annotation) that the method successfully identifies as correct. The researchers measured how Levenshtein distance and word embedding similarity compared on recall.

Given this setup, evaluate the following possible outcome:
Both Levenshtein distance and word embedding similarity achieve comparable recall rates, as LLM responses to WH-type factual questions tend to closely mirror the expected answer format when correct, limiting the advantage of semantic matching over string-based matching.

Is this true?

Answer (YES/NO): NO